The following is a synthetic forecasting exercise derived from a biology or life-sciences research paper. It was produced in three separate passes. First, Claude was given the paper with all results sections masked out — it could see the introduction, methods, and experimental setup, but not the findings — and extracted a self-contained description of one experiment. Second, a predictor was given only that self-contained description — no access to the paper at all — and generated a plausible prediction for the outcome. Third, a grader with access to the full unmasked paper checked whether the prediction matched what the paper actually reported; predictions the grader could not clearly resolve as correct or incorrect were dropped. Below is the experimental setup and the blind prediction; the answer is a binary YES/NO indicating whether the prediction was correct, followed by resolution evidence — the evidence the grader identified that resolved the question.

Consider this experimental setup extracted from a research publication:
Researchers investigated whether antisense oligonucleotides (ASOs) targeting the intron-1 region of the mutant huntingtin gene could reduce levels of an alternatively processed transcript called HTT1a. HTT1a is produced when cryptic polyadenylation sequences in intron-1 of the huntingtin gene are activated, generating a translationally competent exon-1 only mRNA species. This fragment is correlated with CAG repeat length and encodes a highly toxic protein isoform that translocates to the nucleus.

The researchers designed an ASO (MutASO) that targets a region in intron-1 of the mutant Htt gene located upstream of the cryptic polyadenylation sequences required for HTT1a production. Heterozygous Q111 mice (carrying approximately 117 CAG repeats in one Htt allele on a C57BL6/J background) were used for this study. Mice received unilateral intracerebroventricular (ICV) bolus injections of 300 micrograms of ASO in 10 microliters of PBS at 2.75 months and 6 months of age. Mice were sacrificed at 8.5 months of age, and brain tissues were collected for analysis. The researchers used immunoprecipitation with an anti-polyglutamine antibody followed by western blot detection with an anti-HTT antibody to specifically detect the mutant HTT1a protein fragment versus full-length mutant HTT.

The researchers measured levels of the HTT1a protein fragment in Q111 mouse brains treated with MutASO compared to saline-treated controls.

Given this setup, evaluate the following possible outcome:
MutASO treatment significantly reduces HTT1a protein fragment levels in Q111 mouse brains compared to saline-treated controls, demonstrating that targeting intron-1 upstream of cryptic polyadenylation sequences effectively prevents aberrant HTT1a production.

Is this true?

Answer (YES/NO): YES